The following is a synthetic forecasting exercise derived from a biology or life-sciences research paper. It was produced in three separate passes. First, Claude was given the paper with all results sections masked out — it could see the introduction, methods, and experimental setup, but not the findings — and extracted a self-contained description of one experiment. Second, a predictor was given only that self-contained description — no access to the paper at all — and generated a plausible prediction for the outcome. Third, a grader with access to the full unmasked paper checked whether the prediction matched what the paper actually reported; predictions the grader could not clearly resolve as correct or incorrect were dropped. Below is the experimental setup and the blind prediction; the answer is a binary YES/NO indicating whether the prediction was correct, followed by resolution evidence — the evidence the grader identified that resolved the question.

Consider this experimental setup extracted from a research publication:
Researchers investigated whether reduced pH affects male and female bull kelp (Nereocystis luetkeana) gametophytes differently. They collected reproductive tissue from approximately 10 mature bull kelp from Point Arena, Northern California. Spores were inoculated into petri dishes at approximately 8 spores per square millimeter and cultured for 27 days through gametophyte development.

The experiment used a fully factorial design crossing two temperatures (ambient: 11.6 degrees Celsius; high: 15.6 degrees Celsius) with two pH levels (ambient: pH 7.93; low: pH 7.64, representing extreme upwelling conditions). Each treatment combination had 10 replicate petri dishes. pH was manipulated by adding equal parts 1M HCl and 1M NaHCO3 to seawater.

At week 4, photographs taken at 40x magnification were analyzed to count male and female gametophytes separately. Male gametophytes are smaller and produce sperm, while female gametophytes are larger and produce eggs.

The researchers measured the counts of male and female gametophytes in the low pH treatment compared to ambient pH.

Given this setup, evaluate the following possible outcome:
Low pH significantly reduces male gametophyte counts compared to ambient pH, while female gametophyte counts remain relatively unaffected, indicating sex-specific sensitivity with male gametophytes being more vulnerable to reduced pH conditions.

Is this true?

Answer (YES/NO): NO